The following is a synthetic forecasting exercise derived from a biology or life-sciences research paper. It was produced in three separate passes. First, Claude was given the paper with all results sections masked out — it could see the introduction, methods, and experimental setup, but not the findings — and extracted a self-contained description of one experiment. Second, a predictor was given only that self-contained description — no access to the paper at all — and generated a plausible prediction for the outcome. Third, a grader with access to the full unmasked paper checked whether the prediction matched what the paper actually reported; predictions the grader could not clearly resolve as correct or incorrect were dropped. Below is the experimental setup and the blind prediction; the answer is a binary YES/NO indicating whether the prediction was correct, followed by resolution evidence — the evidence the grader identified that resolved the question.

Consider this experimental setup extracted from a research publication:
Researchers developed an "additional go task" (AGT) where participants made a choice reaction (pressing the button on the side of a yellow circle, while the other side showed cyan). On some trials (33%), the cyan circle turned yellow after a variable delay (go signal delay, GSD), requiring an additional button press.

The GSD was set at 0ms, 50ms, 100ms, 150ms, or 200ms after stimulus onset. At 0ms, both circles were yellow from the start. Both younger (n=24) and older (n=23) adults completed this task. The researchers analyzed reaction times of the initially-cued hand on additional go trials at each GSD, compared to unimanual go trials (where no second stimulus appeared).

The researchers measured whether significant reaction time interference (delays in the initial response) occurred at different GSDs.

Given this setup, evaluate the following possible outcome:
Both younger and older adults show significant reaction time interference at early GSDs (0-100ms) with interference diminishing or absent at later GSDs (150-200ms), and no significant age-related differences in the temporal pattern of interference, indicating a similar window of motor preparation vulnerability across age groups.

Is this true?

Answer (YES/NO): NO